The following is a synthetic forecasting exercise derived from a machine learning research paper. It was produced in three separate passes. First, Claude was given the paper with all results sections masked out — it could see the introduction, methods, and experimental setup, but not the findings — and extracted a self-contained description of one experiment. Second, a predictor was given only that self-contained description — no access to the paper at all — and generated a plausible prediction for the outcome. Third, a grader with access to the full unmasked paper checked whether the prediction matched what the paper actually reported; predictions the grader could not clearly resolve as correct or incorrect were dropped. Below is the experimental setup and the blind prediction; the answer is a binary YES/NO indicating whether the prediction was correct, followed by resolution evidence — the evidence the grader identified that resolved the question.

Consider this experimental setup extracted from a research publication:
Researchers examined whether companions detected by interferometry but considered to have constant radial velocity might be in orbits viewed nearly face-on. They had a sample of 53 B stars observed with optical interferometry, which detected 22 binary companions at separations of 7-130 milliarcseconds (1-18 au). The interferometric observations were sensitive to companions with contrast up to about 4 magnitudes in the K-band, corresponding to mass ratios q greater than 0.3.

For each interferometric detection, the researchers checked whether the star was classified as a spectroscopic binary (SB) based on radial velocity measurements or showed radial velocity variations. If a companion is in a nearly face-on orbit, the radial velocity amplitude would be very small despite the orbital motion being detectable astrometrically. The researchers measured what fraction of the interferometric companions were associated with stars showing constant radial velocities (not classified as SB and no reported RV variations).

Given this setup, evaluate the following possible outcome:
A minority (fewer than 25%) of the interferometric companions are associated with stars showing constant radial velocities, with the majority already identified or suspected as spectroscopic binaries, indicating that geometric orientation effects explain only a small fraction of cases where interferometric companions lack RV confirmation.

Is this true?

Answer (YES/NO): YES